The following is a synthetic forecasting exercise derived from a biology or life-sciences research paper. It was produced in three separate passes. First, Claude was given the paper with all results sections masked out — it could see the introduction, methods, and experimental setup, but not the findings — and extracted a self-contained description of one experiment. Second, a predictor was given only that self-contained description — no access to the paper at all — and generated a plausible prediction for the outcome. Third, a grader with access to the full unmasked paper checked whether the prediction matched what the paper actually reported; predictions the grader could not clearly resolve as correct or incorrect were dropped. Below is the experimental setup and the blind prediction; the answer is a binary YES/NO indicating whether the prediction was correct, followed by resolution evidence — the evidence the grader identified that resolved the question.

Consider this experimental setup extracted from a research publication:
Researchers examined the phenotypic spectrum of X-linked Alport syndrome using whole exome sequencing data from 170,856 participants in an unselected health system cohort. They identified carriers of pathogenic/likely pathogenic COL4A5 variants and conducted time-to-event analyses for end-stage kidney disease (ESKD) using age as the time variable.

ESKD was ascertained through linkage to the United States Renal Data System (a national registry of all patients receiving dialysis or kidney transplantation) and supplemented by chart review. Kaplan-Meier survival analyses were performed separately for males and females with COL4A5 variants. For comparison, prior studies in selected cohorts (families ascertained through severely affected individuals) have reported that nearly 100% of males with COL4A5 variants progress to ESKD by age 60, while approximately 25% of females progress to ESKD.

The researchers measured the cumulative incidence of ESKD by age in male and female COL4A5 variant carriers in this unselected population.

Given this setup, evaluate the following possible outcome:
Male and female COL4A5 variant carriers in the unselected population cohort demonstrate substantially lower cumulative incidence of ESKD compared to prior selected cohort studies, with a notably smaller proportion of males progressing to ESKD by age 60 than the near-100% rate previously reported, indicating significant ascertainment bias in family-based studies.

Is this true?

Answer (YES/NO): YES